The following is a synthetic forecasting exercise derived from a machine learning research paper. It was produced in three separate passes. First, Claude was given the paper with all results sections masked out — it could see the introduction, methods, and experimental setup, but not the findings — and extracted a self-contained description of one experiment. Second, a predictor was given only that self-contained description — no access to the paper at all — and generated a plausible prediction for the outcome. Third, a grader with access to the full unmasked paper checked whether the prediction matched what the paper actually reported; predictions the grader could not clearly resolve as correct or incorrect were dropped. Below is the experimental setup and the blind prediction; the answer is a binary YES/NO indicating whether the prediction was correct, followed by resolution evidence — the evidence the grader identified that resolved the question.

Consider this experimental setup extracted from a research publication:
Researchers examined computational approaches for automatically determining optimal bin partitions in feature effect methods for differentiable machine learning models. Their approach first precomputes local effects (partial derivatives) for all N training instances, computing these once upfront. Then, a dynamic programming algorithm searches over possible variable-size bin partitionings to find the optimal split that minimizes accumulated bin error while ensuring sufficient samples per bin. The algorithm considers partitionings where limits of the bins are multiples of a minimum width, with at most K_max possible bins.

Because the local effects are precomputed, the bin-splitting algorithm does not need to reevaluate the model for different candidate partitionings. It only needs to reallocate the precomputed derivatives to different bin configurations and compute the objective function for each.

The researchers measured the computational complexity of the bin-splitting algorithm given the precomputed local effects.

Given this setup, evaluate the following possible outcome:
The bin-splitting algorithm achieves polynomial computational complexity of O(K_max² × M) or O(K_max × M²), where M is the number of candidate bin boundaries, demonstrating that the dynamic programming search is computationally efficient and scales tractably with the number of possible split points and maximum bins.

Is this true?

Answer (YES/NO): NO